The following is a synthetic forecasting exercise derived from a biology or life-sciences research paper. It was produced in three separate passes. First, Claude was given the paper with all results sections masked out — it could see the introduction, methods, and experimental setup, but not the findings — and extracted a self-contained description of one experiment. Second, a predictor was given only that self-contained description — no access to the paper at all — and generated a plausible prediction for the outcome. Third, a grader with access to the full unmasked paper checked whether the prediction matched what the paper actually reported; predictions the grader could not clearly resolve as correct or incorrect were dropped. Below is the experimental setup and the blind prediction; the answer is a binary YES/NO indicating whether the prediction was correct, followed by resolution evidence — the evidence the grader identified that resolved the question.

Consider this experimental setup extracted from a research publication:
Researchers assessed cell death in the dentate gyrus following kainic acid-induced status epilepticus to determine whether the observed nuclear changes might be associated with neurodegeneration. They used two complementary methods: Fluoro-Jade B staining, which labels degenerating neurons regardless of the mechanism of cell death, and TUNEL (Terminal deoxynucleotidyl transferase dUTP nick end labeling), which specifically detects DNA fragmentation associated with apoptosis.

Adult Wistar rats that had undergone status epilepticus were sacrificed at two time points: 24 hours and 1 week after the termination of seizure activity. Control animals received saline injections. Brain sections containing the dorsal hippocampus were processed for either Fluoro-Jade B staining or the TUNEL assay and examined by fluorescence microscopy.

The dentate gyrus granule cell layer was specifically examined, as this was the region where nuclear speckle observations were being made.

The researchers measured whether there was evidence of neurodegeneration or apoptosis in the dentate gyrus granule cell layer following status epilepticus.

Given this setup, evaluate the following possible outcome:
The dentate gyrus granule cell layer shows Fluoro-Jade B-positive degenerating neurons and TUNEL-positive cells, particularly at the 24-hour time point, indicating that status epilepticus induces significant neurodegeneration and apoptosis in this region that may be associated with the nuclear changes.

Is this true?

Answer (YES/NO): NO